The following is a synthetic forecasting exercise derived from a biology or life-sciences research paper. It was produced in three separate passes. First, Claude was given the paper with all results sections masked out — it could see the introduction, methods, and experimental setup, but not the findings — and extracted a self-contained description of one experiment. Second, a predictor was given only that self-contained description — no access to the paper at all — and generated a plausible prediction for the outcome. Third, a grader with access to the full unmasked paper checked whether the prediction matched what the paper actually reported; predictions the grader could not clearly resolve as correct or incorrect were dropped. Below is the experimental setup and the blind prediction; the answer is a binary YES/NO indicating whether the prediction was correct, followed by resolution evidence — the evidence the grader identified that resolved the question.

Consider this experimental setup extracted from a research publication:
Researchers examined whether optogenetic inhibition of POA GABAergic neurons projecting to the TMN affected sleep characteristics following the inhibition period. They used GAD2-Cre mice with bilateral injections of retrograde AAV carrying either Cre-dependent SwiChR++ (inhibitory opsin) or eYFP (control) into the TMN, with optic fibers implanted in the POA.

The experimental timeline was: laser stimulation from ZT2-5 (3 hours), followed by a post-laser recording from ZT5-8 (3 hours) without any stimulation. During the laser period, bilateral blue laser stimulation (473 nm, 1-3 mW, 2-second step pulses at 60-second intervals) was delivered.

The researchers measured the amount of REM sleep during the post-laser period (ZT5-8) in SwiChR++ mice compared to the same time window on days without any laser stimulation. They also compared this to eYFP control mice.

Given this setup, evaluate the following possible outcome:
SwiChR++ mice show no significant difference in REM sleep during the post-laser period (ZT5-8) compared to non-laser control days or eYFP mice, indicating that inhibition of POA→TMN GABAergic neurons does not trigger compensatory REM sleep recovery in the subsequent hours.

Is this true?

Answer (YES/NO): YES